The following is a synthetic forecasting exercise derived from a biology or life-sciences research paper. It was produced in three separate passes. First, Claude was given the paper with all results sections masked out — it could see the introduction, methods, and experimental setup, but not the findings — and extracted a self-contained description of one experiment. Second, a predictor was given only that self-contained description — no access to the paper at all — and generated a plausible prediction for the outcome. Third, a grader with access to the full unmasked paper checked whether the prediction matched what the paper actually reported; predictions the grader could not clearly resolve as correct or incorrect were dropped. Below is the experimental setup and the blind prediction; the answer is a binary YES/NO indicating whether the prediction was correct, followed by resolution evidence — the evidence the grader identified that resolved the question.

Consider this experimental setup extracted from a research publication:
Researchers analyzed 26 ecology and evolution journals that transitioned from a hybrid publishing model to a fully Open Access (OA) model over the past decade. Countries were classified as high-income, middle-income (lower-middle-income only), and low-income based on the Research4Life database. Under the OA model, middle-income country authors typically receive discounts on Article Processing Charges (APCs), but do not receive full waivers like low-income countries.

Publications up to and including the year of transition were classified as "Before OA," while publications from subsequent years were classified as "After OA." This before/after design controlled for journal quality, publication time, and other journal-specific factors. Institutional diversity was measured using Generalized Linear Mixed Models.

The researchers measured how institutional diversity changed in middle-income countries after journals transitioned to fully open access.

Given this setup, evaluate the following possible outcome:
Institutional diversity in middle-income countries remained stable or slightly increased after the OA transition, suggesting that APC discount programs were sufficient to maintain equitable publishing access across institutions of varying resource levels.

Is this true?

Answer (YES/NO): NO